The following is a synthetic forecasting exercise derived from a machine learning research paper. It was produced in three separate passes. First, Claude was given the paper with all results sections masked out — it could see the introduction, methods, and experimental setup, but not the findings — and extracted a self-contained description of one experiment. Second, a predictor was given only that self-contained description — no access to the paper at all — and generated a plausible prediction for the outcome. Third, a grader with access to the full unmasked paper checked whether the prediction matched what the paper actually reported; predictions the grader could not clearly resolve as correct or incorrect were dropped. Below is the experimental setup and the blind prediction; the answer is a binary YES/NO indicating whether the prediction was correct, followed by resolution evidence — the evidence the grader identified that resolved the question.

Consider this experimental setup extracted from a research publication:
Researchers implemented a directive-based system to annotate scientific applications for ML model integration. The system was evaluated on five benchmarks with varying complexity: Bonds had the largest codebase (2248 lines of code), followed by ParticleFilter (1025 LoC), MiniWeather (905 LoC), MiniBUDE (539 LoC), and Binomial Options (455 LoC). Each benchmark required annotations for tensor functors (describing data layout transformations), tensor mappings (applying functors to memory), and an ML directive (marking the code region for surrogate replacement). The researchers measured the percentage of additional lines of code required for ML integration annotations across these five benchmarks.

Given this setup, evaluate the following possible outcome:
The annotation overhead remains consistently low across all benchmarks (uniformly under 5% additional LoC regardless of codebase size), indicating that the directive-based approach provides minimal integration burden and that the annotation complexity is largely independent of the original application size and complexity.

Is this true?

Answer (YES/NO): YES